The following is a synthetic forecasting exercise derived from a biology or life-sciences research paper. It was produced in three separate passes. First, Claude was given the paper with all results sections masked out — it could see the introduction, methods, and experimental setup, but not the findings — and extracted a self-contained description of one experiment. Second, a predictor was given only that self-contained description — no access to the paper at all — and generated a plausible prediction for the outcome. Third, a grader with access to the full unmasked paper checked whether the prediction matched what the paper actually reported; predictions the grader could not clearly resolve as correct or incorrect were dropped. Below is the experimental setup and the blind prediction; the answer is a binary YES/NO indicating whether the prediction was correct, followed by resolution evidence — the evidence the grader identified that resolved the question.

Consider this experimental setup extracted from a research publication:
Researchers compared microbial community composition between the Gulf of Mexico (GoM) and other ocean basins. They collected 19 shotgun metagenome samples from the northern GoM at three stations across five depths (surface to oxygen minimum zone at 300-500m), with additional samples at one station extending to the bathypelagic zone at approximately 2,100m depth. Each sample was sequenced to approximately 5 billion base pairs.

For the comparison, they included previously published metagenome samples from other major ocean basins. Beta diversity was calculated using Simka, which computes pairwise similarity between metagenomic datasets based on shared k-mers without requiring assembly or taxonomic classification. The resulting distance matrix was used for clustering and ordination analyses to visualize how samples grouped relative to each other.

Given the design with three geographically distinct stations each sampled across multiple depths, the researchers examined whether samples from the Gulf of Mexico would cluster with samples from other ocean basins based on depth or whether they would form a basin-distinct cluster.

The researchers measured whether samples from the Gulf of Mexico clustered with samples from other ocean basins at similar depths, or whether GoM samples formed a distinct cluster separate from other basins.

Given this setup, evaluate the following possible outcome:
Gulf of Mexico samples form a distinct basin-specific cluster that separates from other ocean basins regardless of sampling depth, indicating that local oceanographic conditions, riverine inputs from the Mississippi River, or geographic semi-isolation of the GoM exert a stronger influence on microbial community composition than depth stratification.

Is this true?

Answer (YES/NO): NO